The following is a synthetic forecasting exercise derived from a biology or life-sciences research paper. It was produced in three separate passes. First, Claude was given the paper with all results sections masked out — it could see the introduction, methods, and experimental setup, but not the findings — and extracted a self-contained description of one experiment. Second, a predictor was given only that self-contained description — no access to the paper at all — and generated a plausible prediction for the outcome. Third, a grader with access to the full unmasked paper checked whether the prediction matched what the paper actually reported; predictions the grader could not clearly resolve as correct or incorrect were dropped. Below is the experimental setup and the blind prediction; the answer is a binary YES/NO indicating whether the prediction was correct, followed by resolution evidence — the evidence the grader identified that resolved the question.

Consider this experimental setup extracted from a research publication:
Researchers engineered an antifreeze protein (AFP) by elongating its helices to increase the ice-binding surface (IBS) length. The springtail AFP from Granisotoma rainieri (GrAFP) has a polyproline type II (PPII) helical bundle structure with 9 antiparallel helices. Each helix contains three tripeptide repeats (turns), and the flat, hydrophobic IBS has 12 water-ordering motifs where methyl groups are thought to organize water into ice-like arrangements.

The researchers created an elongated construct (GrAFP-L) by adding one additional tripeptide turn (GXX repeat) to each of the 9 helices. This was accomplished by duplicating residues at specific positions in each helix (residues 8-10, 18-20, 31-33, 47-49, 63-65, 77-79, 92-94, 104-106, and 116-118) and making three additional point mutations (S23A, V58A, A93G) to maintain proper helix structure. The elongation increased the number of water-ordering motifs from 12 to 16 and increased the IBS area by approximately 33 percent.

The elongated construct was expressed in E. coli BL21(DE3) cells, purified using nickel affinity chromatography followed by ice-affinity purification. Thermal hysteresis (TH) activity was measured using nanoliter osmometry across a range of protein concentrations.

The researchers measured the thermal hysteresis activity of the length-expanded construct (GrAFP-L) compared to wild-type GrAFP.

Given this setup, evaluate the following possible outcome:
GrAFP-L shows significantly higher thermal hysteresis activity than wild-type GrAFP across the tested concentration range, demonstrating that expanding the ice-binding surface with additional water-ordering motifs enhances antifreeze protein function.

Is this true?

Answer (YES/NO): NO